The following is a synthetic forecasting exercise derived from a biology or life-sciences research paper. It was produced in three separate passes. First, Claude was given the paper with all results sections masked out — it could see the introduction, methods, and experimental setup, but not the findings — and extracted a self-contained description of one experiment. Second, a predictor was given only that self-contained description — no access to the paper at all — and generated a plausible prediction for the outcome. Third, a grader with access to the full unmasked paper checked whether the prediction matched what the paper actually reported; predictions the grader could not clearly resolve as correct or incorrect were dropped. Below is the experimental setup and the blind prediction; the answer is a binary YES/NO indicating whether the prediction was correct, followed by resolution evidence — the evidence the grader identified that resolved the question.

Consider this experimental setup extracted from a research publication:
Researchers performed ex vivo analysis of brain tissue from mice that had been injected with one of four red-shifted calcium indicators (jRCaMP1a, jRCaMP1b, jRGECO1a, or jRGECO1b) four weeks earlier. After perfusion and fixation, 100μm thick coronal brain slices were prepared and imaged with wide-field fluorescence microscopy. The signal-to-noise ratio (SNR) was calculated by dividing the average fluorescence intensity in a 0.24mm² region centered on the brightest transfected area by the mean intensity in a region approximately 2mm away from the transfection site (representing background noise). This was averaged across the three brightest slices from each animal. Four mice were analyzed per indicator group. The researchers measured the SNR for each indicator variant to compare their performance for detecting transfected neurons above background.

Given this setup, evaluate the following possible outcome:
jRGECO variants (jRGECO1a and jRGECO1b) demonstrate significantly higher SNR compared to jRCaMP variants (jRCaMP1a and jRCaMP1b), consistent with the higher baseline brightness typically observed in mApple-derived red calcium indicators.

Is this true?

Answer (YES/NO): NO